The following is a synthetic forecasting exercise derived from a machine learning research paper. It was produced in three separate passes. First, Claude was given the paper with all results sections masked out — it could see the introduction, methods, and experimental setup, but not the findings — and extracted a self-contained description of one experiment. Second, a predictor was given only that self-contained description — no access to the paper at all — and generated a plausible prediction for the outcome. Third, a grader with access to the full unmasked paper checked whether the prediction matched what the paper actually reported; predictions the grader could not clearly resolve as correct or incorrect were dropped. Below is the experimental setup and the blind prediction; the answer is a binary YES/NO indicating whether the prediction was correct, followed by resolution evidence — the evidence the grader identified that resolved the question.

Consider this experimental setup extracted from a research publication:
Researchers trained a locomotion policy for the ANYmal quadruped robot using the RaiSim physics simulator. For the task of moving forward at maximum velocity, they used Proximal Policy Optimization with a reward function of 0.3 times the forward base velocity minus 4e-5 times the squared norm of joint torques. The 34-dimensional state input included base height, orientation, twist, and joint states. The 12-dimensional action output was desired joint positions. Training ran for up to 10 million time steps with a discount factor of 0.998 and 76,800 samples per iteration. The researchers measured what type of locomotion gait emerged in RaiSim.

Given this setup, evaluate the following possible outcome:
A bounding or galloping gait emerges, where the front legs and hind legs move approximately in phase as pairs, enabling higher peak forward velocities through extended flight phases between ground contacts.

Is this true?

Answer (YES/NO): YES